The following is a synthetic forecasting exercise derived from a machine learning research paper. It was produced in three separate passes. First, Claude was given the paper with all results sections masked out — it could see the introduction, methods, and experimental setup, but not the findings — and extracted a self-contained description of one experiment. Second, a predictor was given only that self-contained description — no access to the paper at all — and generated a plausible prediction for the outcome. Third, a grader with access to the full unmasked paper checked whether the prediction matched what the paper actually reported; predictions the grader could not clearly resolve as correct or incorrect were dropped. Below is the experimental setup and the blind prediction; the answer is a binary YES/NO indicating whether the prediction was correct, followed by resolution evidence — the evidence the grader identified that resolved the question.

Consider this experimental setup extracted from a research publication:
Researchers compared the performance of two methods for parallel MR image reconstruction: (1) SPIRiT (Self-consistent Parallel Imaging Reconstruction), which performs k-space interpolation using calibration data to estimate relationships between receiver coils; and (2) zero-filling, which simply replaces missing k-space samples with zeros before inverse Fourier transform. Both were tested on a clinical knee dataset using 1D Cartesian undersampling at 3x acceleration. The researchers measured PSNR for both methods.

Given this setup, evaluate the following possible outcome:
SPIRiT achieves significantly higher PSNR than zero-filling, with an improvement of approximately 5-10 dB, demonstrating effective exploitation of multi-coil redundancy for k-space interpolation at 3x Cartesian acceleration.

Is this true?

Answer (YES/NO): YES